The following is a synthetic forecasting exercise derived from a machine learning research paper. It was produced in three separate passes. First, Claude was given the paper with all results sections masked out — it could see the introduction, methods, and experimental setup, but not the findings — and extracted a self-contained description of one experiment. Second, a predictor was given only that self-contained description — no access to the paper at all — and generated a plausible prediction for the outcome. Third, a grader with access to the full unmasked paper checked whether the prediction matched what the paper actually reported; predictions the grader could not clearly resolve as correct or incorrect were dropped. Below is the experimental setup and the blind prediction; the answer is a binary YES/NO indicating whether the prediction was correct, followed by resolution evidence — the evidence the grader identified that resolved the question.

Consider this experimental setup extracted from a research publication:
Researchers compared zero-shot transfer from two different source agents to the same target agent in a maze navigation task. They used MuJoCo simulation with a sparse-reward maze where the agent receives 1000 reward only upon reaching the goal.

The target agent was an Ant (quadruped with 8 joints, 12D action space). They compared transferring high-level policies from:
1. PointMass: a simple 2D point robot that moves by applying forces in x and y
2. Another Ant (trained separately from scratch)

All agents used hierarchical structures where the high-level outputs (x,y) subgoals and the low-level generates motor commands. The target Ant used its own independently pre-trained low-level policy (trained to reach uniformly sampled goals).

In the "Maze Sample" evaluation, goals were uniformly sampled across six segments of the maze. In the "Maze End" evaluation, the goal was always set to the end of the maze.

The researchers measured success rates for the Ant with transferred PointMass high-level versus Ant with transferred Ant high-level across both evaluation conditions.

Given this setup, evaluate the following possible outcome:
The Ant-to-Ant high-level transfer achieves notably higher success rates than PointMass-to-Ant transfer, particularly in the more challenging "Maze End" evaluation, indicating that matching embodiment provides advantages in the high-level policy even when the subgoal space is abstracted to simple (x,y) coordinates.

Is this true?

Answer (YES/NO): NO